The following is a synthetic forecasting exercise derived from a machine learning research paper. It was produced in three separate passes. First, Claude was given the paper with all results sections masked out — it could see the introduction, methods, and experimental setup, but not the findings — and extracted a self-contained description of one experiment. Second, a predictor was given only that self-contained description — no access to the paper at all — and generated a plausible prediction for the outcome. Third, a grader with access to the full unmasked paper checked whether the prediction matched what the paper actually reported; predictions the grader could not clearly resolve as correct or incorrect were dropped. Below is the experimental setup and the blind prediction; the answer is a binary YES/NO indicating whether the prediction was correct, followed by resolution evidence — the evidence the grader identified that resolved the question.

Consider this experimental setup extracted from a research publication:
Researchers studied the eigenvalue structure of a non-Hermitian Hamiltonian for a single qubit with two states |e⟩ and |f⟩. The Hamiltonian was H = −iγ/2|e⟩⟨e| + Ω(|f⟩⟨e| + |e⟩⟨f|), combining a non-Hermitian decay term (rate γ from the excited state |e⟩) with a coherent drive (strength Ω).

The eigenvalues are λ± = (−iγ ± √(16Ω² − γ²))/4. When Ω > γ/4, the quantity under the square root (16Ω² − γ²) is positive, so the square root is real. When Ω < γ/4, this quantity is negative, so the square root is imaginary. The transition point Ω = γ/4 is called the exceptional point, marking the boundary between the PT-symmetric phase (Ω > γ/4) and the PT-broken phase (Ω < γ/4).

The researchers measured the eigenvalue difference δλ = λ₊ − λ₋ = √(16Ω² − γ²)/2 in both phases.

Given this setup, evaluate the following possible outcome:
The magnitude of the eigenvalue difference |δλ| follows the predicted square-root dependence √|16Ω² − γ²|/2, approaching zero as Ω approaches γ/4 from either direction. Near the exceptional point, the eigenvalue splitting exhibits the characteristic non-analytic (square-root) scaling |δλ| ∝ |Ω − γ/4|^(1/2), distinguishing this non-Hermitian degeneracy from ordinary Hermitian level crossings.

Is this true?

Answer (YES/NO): YES